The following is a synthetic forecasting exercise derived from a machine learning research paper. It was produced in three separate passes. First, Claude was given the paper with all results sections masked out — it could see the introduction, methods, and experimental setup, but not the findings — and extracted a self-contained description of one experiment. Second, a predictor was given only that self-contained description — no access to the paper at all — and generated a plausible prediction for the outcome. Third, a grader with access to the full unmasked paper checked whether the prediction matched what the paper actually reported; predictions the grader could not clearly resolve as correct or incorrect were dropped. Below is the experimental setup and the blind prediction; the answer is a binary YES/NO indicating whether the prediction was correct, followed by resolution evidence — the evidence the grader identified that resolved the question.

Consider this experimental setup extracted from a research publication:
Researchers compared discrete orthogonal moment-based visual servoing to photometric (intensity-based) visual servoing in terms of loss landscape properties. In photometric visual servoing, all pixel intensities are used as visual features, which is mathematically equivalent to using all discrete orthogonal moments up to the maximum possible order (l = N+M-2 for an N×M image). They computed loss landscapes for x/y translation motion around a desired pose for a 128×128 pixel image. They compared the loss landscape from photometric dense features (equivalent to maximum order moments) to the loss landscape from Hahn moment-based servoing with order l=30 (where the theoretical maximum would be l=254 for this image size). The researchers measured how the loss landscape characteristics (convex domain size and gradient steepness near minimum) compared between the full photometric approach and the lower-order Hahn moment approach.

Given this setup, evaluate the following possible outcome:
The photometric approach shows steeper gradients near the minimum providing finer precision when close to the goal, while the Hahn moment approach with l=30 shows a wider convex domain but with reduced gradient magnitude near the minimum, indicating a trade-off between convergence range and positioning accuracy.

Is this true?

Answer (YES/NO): YES